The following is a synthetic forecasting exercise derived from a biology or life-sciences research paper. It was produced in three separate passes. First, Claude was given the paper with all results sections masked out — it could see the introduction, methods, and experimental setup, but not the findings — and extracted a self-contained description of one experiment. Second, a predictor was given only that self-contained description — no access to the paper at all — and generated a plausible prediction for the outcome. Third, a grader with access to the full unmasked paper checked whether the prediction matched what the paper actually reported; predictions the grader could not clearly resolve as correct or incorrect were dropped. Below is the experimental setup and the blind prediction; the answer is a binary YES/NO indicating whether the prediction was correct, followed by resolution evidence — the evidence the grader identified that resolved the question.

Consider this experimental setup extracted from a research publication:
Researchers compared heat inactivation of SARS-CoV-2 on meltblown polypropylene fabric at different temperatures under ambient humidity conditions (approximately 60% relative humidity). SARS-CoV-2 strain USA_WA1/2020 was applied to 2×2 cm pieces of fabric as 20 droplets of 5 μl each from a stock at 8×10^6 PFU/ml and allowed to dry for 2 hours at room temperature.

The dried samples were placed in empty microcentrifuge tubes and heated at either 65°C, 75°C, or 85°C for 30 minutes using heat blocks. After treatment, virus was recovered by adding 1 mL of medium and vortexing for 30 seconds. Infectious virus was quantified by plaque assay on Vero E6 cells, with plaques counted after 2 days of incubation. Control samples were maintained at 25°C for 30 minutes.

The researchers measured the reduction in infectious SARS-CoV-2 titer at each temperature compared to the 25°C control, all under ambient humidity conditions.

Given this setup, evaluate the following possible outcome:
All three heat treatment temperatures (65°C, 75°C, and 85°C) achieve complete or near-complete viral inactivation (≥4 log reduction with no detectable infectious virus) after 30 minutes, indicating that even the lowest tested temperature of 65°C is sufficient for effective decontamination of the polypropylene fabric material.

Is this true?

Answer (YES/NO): NO